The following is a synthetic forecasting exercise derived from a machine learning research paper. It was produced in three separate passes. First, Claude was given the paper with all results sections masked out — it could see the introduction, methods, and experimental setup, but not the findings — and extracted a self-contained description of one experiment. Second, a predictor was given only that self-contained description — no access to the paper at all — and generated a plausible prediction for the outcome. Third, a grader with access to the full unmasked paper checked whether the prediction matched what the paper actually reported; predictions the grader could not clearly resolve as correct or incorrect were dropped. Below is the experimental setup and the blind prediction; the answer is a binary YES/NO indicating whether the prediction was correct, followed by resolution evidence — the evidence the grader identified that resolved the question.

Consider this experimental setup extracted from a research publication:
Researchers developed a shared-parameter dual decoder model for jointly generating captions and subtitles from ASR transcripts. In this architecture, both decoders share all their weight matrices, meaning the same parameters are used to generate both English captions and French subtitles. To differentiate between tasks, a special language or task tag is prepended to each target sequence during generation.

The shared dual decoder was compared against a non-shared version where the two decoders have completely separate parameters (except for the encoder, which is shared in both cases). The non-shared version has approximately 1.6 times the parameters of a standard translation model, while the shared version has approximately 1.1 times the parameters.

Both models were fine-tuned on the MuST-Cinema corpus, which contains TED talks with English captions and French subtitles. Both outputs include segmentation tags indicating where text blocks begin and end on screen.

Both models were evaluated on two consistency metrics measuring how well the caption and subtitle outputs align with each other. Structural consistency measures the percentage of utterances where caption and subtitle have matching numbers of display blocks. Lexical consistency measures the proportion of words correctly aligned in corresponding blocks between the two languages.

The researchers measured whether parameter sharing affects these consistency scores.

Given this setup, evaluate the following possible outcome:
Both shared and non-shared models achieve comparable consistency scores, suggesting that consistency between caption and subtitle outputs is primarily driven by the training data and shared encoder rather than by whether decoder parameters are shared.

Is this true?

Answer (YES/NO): NO